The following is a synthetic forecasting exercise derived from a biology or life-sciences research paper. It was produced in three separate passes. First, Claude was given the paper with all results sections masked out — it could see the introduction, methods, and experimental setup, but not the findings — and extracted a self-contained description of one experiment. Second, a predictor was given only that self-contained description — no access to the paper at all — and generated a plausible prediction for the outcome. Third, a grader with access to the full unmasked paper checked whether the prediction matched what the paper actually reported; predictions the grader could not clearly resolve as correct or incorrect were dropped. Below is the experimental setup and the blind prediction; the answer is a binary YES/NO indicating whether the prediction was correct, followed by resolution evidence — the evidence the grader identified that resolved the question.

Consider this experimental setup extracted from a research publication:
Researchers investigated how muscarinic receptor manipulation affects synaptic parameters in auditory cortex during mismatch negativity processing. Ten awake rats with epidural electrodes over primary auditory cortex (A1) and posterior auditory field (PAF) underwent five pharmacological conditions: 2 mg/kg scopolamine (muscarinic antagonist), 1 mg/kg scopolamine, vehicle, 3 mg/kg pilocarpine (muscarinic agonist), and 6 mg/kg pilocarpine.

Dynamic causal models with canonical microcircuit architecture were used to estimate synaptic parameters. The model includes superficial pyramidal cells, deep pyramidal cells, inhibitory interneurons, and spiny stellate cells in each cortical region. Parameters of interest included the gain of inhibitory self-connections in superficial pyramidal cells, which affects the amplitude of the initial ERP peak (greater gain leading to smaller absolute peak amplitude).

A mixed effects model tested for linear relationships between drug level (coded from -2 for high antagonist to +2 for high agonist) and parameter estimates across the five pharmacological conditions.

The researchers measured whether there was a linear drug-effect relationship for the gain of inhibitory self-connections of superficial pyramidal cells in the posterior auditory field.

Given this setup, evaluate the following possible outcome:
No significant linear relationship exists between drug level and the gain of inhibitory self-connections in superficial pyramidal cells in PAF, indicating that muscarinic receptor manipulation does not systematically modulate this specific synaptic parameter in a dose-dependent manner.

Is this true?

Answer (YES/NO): NO